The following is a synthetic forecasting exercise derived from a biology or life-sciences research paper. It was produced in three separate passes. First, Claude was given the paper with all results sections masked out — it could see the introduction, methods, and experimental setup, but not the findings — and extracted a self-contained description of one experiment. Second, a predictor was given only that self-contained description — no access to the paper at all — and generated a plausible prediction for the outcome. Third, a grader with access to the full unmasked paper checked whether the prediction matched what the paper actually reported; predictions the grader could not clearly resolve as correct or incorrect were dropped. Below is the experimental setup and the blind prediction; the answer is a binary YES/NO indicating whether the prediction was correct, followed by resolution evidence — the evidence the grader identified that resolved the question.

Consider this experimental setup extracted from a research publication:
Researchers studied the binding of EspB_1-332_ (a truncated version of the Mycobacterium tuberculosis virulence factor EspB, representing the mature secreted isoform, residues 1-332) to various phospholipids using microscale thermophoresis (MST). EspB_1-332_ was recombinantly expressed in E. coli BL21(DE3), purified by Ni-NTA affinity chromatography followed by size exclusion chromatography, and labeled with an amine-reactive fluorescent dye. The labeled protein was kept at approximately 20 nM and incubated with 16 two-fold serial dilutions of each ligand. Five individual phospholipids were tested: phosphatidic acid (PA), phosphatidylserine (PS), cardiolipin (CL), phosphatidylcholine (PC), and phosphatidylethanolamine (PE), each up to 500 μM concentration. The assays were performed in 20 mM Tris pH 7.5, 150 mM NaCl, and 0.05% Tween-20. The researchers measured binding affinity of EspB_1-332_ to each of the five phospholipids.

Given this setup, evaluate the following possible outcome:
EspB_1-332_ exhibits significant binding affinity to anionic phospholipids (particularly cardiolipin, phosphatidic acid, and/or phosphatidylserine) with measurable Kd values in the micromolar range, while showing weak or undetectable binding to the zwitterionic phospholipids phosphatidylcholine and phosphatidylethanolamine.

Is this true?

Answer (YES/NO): NO